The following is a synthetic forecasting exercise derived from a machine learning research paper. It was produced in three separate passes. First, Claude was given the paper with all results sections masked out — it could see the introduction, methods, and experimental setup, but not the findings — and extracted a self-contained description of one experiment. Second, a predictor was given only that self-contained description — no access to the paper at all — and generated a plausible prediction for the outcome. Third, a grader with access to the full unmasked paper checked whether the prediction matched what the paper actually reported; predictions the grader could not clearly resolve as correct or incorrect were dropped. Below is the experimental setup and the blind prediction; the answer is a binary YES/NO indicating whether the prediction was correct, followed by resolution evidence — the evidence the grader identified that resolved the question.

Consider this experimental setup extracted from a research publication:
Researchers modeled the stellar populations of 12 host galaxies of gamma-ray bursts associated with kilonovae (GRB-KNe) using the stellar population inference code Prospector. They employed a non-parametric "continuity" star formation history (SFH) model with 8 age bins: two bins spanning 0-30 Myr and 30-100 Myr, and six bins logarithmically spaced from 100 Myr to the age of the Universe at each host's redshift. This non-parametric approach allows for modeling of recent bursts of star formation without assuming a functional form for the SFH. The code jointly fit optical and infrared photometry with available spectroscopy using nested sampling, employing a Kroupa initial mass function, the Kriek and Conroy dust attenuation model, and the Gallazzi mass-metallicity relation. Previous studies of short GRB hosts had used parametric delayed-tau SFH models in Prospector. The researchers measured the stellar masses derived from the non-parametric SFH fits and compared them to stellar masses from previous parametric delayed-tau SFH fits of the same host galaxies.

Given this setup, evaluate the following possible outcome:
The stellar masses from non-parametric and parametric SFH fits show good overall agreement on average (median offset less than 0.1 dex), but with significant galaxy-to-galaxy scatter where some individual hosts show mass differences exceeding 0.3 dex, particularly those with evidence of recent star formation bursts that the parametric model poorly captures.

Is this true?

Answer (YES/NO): NO